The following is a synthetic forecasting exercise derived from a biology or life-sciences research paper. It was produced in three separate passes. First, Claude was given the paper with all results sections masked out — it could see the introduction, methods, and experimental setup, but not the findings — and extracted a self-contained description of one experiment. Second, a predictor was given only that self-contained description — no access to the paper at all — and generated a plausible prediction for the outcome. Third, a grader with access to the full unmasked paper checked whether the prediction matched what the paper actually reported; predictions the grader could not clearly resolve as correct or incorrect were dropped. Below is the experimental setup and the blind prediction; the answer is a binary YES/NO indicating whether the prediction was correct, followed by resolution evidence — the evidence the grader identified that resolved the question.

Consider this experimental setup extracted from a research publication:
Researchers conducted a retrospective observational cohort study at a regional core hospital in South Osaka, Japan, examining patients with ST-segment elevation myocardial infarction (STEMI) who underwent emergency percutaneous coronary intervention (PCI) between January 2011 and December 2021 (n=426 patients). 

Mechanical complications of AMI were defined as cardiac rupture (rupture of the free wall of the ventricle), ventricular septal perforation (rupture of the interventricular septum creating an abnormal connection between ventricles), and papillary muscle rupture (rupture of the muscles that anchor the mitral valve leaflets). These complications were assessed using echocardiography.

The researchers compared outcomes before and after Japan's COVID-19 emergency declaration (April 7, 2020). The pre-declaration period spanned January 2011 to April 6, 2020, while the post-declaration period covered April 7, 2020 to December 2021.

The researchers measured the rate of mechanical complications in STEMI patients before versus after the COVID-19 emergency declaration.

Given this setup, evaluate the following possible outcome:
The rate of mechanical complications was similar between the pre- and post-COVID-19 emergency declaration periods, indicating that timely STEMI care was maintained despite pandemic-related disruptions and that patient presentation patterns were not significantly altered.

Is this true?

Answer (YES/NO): NO